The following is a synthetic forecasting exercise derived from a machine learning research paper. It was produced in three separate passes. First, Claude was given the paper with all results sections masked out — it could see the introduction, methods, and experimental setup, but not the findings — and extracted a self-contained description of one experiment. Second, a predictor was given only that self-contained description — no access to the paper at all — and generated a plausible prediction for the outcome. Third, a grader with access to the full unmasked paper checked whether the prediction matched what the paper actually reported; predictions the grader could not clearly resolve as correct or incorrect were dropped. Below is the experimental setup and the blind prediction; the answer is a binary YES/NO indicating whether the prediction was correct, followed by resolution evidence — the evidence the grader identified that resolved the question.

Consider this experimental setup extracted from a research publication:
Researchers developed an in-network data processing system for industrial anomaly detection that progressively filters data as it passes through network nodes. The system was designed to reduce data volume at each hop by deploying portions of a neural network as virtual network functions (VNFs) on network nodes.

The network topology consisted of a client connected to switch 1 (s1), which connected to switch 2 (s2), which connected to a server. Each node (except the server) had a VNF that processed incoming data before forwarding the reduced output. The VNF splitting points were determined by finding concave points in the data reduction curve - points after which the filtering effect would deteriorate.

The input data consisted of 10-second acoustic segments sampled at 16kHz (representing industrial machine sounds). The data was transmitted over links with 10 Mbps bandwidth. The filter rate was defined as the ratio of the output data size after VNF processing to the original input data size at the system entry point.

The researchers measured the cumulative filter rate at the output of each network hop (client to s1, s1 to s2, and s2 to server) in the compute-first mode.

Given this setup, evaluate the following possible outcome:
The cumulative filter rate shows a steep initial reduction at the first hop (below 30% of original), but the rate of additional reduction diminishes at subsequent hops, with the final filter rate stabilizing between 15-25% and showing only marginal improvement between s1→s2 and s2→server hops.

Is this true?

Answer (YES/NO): NO